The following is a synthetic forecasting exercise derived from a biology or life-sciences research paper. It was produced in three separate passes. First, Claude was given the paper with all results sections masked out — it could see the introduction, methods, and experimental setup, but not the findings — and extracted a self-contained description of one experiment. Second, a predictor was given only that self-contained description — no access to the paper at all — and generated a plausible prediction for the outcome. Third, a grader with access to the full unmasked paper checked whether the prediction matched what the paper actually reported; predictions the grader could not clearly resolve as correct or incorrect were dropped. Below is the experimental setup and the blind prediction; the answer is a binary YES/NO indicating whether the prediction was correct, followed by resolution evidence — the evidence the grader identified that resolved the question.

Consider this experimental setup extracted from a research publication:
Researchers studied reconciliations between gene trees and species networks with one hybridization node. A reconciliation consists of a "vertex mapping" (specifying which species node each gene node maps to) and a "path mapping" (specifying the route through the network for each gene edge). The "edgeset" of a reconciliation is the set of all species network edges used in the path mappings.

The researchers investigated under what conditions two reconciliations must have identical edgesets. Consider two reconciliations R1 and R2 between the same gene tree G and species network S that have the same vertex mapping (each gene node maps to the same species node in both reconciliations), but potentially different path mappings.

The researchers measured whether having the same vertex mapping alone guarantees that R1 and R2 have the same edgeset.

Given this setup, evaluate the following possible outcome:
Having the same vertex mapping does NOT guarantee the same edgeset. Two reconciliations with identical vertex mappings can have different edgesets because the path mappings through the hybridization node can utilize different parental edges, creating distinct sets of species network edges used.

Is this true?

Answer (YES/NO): YES